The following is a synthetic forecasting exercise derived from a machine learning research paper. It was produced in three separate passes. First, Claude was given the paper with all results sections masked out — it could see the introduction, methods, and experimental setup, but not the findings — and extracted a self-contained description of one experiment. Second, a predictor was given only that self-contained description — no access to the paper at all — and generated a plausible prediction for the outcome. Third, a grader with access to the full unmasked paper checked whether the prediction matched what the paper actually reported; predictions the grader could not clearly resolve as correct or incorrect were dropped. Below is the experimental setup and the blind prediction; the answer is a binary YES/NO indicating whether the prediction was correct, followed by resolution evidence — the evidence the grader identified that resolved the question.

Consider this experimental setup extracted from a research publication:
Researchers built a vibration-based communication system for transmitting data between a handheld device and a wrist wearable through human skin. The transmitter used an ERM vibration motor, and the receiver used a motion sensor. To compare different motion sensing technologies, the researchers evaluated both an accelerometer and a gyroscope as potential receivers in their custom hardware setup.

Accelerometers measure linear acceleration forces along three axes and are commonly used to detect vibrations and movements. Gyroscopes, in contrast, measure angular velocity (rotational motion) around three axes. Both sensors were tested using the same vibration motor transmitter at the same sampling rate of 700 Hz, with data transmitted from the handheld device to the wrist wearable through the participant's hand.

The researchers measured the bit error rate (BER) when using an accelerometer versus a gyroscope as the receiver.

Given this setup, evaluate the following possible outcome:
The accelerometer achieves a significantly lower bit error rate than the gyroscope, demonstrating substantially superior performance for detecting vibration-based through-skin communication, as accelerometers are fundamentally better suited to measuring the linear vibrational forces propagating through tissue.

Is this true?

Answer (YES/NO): YES